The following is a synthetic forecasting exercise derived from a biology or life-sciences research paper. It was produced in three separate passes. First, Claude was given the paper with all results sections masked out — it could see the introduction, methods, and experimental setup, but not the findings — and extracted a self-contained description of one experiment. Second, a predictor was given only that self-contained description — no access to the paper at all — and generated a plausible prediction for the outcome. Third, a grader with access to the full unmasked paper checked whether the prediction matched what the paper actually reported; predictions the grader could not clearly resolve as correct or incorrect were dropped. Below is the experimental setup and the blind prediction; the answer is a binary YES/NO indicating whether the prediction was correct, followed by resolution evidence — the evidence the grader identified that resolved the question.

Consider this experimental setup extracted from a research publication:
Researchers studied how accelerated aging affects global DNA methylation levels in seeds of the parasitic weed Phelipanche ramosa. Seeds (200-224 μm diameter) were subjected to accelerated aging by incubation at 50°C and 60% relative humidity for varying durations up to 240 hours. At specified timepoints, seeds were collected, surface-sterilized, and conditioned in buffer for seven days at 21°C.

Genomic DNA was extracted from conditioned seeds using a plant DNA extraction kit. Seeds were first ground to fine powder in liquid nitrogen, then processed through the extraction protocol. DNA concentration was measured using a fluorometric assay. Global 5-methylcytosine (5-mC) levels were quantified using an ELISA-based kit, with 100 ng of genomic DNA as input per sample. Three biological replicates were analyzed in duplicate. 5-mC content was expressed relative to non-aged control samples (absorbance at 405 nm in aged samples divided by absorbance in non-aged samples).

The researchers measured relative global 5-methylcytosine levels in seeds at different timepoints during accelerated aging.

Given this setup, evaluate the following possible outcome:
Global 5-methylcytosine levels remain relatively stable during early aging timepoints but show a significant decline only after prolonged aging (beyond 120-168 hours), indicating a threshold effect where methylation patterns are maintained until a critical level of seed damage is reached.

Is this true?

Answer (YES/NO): NO